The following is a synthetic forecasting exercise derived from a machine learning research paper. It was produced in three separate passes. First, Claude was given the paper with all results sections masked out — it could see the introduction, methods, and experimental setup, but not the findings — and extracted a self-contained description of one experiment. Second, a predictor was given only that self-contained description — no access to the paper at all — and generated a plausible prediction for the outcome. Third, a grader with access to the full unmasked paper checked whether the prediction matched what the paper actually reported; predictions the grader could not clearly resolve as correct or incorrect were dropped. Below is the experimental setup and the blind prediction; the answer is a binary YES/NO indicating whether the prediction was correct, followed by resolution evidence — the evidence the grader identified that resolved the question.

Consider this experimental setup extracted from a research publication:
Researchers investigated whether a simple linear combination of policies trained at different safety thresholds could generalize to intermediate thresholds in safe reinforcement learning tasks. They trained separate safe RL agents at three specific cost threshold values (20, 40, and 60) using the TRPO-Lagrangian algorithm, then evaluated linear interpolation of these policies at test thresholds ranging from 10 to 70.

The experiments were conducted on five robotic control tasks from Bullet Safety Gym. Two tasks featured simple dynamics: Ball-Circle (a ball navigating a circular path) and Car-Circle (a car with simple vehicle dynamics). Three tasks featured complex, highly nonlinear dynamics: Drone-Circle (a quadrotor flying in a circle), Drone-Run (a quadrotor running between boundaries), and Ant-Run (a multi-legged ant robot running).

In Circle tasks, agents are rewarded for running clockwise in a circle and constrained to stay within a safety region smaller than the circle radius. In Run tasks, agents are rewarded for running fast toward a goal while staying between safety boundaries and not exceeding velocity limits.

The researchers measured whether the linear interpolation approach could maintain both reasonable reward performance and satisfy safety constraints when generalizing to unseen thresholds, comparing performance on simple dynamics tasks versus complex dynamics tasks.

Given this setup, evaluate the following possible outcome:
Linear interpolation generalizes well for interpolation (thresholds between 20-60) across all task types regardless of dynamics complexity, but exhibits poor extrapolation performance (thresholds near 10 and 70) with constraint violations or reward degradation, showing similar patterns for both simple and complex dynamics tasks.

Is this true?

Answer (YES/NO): NO